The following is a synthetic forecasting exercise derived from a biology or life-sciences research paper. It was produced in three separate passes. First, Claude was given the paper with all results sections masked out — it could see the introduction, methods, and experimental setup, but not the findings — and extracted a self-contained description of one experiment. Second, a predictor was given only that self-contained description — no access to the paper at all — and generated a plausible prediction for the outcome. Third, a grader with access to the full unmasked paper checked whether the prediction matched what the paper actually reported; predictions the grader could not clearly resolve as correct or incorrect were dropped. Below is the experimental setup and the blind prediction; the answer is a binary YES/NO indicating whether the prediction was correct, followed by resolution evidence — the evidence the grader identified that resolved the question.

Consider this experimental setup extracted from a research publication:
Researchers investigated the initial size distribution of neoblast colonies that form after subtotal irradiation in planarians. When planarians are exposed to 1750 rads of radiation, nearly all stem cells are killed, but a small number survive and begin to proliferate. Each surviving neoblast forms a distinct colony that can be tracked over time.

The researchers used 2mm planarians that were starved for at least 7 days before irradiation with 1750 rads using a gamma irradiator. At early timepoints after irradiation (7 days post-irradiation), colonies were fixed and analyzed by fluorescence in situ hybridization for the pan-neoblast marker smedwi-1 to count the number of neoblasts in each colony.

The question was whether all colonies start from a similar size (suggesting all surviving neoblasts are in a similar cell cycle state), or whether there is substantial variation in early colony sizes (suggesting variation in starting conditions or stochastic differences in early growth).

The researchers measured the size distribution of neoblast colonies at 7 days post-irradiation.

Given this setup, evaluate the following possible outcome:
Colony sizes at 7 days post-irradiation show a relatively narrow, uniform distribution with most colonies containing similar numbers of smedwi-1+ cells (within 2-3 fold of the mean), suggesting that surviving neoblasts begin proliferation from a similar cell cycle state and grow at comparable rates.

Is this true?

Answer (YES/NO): NO